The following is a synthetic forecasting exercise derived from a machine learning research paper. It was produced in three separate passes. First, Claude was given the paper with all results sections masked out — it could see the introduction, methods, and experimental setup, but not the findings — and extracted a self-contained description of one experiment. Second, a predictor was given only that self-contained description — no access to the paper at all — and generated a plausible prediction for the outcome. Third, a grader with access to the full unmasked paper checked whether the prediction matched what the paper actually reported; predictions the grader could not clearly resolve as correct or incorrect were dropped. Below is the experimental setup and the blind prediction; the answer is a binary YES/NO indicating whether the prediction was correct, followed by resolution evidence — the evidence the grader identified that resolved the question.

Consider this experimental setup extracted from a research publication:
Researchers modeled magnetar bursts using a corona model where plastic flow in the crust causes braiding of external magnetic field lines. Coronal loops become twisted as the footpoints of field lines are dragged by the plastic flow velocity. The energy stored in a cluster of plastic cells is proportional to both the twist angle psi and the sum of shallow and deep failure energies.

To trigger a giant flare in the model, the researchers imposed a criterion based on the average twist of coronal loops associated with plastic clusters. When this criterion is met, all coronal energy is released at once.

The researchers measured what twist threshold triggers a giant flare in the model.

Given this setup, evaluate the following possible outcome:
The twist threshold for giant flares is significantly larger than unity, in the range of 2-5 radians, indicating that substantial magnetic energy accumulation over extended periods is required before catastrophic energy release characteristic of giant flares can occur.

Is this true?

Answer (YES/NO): NO